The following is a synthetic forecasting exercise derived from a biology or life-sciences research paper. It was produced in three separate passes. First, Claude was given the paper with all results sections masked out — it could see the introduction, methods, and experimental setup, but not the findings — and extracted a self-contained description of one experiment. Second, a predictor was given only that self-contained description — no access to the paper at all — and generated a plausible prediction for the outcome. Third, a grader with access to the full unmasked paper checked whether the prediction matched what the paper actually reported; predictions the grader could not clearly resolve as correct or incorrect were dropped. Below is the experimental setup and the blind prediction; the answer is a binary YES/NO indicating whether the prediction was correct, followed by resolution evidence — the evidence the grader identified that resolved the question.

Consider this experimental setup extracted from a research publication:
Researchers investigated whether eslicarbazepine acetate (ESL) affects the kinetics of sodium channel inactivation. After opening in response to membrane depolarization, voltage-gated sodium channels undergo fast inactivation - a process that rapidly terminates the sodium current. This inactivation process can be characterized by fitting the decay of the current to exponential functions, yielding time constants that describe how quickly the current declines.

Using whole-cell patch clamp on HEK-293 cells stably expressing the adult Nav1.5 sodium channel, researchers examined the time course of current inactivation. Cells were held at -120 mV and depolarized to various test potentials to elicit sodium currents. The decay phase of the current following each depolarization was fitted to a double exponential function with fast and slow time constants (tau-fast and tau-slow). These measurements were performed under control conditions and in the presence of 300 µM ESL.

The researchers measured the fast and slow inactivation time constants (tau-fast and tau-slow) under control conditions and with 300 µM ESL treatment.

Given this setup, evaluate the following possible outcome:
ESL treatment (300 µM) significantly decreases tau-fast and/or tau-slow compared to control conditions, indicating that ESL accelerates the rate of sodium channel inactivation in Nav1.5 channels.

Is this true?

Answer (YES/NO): NO